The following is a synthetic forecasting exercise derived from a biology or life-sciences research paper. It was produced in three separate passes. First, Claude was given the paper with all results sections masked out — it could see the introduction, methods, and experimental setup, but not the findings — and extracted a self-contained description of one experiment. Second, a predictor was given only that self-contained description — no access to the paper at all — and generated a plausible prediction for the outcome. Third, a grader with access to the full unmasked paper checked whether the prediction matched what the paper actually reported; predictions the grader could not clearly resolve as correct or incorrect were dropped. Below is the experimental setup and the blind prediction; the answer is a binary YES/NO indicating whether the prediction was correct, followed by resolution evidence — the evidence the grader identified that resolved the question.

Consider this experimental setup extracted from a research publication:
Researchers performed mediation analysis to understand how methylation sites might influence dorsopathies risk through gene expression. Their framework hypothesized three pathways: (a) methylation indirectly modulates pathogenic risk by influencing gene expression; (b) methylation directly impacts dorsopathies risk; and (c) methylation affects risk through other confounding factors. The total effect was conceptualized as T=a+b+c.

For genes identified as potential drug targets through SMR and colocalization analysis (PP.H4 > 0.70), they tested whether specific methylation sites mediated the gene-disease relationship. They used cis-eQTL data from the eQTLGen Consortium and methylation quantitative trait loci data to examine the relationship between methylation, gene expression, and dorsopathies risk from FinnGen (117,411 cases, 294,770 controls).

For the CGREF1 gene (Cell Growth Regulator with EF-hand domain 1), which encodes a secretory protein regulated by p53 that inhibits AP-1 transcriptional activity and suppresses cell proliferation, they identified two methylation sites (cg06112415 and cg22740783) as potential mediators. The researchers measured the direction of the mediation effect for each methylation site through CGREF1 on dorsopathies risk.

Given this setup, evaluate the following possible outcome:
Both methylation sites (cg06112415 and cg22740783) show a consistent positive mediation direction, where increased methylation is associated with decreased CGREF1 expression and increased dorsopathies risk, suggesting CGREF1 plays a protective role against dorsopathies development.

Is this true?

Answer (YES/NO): NO